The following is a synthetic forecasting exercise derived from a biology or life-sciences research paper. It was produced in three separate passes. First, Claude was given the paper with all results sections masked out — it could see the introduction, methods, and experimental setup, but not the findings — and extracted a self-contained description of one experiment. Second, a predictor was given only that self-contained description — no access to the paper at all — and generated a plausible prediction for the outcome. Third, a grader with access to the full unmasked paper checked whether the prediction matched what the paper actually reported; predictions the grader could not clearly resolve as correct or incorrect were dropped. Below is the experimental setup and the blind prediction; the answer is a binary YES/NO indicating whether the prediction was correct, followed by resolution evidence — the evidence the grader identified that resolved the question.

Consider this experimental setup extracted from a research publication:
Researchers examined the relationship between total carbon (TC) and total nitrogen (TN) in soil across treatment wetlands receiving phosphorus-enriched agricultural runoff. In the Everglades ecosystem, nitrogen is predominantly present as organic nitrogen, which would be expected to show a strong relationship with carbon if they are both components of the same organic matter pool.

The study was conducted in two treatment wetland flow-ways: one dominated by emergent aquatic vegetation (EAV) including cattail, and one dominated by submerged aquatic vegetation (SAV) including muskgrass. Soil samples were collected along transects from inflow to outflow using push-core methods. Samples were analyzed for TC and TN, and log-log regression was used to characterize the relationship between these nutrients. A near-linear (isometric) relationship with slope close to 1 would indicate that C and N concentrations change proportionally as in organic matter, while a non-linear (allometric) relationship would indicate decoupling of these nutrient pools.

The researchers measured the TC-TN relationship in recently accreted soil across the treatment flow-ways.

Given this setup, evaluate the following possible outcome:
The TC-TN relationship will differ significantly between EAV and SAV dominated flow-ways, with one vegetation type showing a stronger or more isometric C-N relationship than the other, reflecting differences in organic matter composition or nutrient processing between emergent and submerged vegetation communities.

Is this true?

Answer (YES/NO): NO